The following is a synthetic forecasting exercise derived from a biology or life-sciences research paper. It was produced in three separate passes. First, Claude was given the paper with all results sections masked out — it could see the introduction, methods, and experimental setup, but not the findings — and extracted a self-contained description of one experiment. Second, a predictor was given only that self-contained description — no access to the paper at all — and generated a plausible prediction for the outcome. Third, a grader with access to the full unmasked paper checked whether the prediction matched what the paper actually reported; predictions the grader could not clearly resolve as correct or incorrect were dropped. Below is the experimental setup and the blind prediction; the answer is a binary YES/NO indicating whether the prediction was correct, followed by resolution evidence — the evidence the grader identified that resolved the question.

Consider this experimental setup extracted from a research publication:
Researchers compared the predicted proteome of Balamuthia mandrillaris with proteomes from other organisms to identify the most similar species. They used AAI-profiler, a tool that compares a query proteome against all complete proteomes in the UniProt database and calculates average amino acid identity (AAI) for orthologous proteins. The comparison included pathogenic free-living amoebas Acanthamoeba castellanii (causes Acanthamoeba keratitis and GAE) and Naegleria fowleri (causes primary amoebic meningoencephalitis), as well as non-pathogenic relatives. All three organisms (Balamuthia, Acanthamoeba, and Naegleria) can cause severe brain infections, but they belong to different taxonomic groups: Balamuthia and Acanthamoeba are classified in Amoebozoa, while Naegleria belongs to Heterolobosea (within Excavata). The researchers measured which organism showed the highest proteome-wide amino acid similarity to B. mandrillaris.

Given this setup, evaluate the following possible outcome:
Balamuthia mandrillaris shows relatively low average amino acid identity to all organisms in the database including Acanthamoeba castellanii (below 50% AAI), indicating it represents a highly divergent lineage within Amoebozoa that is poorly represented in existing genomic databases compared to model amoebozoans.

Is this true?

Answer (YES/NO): YES